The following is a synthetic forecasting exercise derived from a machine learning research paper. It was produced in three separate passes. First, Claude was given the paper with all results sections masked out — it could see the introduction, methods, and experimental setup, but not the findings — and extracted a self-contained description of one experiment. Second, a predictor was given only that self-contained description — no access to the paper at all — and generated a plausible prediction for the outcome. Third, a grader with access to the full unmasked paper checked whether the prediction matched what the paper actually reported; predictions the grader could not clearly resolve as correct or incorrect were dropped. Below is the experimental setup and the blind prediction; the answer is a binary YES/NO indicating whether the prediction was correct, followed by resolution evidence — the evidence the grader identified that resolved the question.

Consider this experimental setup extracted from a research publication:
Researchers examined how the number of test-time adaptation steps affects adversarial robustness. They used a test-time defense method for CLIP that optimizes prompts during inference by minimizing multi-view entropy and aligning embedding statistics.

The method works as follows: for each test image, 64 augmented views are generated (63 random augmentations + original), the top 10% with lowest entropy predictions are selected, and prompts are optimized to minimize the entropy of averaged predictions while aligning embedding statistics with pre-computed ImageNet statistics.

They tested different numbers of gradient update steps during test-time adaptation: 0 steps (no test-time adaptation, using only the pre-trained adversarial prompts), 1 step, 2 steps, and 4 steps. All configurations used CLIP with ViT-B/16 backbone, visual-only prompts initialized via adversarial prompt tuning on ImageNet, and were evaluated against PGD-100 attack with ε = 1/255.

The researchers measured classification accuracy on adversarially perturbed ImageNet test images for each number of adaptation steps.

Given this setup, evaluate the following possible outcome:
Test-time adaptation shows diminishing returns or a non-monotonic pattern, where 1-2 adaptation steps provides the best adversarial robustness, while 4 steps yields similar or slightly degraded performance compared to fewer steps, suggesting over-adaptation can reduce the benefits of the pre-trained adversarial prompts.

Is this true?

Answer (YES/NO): NO